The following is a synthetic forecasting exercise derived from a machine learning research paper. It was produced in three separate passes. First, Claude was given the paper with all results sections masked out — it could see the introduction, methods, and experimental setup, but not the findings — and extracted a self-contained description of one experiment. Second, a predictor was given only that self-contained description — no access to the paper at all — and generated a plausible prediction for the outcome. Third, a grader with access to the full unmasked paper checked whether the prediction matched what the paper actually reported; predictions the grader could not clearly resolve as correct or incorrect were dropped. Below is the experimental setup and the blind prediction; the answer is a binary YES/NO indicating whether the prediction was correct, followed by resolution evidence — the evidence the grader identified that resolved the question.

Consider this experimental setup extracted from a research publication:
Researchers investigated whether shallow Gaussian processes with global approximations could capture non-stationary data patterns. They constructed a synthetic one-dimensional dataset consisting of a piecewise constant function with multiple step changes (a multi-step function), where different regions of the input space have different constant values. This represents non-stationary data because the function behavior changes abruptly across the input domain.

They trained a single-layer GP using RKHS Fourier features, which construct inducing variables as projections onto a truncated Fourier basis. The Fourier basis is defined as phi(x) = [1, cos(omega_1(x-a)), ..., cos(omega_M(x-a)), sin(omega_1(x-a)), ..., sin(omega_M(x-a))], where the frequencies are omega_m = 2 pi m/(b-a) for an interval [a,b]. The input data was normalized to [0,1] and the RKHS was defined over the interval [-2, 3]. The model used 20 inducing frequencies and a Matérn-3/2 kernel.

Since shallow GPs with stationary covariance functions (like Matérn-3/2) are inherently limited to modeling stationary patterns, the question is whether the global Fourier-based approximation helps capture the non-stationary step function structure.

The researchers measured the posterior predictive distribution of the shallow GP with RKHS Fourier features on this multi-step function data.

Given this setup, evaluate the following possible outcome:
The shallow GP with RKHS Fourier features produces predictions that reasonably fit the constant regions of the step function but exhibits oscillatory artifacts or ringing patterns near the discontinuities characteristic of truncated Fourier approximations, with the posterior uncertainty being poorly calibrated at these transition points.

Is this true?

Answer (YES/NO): NO